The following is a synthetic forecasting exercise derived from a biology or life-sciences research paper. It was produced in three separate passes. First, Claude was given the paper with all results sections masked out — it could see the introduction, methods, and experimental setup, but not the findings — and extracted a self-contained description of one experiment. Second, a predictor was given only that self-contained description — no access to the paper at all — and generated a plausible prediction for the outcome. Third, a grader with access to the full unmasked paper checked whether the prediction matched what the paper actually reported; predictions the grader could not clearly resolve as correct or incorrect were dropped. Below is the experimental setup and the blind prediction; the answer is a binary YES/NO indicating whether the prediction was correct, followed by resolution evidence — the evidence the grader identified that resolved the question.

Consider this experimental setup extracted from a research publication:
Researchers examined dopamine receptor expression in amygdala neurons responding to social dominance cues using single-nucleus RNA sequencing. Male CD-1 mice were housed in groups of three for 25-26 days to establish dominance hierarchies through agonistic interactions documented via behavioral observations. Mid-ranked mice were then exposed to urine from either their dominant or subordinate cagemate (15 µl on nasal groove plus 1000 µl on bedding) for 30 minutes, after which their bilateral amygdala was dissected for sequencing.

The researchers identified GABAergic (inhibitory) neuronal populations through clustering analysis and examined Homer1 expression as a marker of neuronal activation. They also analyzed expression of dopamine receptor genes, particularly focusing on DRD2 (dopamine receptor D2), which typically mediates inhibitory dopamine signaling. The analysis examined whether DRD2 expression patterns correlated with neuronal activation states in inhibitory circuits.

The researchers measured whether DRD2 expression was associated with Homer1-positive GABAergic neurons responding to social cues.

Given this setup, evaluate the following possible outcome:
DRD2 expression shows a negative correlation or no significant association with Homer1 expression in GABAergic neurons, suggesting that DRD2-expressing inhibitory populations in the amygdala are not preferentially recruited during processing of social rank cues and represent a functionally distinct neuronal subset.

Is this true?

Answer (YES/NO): NO